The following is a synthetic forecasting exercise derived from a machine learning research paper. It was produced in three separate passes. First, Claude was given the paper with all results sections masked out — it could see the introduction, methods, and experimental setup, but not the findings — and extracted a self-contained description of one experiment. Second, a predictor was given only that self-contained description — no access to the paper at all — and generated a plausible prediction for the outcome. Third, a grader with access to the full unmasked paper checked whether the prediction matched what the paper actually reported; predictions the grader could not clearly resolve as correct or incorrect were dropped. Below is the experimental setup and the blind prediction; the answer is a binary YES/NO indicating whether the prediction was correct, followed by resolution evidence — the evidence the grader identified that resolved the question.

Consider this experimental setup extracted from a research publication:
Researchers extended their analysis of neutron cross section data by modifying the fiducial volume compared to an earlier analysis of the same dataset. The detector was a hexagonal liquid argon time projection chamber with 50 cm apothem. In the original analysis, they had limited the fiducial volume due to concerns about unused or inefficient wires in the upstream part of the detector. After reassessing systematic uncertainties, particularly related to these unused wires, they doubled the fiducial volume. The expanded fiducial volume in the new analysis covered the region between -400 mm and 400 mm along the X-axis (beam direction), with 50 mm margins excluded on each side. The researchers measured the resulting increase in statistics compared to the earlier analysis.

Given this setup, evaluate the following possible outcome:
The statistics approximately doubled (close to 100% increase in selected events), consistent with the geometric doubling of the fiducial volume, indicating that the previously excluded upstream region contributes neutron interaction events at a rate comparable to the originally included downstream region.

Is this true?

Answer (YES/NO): NO